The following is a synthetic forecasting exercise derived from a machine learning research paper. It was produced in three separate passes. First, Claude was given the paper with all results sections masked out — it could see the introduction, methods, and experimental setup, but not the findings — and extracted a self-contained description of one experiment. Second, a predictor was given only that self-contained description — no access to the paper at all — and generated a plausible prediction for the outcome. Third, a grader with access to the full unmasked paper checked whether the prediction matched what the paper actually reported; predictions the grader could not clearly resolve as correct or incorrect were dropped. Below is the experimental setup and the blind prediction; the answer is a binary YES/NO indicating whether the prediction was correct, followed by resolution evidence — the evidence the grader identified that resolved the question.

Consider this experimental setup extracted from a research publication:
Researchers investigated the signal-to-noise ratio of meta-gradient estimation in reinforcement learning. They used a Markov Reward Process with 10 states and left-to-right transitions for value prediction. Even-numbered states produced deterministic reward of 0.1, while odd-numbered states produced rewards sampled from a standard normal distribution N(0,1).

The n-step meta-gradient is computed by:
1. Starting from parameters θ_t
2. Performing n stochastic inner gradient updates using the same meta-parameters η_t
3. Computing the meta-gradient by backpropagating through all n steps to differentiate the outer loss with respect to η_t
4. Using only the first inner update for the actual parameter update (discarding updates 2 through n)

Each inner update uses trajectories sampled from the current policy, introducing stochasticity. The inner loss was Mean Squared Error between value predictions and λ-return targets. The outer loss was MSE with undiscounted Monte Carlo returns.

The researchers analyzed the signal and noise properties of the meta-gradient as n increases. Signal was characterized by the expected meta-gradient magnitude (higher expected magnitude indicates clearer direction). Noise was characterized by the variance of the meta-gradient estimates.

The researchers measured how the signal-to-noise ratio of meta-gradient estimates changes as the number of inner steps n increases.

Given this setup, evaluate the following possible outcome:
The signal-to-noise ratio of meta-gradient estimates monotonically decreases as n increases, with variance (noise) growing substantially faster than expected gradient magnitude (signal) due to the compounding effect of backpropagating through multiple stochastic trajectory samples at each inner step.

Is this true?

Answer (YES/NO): NO